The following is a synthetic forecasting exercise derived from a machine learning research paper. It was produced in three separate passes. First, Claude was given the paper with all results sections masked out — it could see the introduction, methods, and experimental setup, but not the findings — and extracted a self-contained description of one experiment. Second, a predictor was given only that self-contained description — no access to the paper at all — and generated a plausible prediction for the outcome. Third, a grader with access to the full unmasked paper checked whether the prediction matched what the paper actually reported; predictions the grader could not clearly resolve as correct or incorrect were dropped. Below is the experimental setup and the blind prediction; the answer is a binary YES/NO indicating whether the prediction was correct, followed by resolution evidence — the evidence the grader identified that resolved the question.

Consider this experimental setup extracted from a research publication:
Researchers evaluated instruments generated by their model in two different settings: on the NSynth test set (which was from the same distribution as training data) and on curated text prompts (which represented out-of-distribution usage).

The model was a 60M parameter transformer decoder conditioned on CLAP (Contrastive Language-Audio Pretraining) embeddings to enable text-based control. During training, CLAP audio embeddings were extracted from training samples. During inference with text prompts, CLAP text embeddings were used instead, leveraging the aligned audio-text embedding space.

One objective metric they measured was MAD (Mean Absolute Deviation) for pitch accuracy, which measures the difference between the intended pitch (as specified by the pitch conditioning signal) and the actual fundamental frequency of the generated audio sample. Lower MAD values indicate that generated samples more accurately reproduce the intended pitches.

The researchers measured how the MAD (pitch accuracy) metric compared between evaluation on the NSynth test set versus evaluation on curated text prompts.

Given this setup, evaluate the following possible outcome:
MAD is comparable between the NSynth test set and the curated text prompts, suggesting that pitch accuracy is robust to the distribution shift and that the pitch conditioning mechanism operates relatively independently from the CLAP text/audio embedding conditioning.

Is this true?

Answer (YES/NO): NO